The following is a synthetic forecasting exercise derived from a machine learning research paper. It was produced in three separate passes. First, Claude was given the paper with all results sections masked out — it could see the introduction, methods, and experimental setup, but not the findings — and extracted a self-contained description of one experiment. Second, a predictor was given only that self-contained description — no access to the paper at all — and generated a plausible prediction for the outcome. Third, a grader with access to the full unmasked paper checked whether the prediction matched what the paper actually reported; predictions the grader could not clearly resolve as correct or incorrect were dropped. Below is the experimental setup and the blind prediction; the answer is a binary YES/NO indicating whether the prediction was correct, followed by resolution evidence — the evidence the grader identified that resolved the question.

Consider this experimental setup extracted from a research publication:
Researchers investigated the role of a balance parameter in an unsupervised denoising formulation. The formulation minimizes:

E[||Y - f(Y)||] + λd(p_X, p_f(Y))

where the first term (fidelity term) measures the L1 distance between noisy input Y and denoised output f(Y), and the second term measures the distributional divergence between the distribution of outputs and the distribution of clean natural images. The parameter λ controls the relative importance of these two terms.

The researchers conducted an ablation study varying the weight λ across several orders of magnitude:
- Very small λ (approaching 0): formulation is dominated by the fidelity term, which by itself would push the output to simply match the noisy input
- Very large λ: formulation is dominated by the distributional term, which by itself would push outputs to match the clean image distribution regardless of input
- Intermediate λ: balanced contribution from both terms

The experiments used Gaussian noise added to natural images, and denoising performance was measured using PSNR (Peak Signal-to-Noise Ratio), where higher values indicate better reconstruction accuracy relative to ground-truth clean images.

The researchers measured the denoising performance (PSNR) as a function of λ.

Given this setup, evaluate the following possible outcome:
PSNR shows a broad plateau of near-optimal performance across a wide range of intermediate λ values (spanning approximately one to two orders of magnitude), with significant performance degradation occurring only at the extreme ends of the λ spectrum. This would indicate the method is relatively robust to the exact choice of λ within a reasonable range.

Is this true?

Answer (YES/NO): NO